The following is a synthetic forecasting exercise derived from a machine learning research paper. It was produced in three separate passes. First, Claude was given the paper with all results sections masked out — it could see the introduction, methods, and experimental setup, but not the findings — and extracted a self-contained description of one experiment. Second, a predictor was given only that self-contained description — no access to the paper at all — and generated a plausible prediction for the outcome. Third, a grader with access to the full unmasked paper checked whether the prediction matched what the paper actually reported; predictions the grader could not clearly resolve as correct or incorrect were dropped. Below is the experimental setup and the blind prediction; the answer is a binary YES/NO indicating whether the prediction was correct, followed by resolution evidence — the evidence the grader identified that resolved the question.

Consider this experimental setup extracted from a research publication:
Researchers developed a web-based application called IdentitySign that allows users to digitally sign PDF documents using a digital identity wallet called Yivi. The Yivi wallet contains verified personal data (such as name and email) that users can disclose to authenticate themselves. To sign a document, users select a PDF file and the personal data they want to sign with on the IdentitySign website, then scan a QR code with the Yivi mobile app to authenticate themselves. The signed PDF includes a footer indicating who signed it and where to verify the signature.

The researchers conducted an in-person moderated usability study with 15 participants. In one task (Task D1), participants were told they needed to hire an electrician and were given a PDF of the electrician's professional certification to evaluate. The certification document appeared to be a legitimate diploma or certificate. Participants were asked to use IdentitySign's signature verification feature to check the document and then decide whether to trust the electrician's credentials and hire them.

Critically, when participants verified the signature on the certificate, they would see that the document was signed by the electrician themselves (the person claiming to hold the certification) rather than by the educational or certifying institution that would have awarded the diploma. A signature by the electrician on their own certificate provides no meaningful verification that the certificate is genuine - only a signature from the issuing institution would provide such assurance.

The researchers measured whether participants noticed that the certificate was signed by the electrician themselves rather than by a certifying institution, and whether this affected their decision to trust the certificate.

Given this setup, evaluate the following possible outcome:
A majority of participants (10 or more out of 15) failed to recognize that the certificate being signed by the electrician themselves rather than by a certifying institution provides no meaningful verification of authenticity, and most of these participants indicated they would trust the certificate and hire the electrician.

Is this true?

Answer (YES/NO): YES